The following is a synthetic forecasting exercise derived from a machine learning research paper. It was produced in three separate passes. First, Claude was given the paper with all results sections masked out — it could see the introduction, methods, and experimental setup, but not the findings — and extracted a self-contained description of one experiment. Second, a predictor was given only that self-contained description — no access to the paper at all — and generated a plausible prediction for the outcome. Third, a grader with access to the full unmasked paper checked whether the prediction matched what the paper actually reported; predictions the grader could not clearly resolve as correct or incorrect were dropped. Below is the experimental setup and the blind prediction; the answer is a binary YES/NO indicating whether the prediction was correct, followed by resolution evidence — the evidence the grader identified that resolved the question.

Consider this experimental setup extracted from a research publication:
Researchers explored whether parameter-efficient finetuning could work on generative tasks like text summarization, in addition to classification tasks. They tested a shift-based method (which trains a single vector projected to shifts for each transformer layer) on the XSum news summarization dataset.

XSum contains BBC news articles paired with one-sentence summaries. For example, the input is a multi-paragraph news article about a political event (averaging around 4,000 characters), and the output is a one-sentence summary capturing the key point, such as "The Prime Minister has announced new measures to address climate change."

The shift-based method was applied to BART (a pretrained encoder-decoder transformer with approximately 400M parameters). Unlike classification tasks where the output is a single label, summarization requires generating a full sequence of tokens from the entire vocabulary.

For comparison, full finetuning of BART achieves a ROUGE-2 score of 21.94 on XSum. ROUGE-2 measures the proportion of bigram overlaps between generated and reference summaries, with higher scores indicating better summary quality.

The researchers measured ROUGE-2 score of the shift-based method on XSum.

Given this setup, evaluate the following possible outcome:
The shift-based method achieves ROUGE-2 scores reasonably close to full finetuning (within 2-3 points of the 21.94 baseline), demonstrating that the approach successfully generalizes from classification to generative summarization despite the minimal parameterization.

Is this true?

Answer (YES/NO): NO